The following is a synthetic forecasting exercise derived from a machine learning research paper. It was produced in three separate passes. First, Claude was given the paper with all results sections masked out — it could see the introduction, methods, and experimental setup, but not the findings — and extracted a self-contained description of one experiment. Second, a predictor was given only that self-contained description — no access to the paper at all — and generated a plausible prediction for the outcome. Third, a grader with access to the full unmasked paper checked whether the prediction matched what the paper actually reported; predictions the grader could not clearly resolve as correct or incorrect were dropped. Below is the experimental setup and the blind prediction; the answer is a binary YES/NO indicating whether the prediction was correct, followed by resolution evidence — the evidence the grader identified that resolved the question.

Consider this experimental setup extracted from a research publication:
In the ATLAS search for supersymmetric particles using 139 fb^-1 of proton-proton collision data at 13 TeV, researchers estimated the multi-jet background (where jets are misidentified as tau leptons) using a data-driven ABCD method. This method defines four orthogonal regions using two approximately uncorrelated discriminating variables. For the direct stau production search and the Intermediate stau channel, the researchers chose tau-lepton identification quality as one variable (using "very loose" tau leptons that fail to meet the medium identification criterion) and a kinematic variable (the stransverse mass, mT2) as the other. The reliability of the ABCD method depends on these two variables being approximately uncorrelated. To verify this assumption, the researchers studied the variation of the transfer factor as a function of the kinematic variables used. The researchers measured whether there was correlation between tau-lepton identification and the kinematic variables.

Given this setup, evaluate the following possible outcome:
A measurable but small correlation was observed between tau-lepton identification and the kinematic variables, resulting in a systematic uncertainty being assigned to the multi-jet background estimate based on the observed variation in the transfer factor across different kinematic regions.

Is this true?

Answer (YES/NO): NO